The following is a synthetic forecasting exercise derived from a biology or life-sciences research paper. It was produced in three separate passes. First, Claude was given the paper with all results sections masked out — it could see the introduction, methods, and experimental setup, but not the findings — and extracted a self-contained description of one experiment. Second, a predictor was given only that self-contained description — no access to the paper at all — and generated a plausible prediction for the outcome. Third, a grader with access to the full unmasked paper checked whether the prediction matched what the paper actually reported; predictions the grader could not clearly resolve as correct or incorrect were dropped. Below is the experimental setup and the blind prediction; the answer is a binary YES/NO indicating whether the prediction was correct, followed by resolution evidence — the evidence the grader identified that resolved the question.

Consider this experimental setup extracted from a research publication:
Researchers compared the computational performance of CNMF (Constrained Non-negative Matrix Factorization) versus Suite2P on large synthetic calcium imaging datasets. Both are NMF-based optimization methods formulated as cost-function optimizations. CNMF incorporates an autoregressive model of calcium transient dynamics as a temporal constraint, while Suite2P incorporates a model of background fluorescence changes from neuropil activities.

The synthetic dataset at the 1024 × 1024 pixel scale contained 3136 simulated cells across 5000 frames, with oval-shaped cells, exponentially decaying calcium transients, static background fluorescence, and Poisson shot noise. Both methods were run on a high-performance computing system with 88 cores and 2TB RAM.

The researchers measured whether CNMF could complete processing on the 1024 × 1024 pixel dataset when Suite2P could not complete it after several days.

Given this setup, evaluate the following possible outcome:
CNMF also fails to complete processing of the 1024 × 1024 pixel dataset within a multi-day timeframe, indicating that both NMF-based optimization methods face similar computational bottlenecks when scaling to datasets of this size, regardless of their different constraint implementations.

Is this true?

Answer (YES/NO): NO